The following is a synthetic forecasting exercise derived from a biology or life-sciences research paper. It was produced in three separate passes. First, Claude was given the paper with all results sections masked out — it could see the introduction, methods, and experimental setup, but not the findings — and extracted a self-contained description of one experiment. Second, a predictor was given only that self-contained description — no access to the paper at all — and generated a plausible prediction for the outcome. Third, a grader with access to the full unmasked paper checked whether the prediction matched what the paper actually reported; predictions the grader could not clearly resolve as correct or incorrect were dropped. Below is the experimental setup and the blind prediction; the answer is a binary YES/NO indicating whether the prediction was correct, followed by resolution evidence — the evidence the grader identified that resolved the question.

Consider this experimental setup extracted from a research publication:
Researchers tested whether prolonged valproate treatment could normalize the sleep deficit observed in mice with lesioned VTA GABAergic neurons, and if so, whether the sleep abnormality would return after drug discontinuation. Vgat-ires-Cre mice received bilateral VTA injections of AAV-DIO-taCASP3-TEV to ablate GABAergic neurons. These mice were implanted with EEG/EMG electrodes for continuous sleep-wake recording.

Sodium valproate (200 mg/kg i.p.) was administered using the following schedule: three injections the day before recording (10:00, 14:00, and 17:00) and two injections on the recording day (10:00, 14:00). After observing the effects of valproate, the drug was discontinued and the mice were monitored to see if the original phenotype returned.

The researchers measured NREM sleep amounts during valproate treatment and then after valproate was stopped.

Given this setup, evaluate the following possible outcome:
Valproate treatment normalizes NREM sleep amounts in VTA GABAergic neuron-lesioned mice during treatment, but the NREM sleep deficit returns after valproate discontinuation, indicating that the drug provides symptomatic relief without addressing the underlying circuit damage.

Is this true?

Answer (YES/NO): YES